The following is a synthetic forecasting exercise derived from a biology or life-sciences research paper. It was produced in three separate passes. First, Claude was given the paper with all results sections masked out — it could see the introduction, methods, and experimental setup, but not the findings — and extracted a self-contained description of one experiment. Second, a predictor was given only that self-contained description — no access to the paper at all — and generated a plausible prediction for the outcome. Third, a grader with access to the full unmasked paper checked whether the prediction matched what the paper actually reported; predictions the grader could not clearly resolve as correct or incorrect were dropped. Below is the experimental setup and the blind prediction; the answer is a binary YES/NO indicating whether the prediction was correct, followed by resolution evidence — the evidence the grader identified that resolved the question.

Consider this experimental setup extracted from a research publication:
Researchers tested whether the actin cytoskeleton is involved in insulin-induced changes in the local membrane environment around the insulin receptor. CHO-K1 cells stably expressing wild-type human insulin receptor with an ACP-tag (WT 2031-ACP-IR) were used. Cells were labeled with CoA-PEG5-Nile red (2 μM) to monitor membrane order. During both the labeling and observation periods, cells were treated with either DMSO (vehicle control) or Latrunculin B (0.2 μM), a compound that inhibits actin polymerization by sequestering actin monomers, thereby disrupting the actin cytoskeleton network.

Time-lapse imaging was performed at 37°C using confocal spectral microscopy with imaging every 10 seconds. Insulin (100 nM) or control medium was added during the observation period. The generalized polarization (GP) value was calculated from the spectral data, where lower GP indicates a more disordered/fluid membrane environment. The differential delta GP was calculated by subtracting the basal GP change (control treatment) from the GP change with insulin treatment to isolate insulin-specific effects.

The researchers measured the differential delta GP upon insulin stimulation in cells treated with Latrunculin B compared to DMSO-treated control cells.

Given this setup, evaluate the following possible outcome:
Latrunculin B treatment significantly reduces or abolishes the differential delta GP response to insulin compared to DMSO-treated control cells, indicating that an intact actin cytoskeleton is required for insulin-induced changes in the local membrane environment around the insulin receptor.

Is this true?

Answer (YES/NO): NO